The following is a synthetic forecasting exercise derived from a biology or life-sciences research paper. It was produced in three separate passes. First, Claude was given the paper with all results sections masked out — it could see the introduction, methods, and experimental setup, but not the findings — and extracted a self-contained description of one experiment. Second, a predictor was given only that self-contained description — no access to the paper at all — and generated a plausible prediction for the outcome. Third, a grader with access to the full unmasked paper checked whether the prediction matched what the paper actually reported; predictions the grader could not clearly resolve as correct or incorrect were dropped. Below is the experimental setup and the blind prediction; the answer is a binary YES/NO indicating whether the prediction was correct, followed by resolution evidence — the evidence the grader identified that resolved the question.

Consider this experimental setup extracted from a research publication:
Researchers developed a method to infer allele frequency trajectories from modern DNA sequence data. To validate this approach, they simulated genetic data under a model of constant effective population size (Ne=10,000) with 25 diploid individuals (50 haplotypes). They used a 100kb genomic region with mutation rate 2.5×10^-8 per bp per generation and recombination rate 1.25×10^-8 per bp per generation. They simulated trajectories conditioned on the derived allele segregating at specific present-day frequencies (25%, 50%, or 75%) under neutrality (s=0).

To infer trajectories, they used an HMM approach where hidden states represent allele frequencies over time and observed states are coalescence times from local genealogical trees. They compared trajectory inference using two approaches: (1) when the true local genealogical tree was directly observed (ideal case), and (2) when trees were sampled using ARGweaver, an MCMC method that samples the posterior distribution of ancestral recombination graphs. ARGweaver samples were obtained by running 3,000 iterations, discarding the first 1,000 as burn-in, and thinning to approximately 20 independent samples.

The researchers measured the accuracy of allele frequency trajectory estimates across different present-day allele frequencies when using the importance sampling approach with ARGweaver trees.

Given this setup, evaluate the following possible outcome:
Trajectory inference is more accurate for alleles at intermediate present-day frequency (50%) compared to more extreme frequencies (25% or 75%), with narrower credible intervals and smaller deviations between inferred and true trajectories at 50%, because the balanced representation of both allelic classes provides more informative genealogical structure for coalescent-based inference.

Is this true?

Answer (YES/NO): NO